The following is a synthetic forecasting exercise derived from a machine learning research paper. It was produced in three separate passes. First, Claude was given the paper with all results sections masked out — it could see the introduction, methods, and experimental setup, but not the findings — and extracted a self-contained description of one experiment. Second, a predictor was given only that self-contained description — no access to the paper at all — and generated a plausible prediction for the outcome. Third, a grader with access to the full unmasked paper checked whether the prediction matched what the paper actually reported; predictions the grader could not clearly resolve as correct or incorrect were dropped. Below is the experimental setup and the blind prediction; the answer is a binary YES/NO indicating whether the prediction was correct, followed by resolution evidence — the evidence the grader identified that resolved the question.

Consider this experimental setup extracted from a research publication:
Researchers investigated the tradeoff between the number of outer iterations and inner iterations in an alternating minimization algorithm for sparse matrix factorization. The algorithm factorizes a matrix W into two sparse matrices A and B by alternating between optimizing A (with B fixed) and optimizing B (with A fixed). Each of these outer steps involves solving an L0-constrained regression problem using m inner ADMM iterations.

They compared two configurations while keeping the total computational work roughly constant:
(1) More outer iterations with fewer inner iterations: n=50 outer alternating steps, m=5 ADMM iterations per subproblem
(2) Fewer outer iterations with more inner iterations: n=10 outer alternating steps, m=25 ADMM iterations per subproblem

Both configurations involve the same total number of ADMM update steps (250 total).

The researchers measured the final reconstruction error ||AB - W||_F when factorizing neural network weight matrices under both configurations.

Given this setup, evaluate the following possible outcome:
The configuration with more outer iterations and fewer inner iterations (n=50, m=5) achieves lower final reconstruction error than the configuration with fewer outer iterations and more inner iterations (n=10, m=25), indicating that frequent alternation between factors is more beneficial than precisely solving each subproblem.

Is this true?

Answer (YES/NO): YES